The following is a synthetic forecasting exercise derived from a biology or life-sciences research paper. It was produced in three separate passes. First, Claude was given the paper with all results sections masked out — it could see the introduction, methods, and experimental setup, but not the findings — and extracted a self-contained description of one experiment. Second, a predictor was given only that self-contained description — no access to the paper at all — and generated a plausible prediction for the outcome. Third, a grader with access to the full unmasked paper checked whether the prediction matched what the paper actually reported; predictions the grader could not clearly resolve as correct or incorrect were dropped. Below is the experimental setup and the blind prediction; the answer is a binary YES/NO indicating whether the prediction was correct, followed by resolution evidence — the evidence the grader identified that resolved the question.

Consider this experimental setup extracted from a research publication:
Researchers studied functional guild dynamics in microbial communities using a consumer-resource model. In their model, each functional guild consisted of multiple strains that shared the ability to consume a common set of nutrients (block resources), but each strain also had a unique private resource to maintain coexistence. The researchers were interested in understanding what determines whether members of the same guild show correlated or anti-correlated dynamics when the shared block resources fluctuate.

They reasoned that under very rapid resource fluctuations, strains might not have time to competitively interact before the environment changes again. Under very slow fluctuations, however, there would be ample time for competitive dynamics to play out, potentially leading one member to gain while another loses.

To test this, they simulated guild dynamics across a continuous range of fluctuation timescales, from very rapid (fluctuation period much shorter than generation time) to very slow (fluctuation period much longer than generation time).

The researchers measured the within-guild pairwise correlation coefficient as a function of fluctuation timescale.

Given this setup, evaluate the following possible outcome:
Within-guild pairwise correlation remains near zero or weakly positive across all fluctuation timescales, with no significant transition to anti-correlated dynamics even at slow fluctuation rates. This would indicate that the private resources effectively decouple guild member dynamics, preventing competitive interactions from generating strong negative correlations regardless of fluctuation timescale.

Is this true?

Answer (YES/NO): NO